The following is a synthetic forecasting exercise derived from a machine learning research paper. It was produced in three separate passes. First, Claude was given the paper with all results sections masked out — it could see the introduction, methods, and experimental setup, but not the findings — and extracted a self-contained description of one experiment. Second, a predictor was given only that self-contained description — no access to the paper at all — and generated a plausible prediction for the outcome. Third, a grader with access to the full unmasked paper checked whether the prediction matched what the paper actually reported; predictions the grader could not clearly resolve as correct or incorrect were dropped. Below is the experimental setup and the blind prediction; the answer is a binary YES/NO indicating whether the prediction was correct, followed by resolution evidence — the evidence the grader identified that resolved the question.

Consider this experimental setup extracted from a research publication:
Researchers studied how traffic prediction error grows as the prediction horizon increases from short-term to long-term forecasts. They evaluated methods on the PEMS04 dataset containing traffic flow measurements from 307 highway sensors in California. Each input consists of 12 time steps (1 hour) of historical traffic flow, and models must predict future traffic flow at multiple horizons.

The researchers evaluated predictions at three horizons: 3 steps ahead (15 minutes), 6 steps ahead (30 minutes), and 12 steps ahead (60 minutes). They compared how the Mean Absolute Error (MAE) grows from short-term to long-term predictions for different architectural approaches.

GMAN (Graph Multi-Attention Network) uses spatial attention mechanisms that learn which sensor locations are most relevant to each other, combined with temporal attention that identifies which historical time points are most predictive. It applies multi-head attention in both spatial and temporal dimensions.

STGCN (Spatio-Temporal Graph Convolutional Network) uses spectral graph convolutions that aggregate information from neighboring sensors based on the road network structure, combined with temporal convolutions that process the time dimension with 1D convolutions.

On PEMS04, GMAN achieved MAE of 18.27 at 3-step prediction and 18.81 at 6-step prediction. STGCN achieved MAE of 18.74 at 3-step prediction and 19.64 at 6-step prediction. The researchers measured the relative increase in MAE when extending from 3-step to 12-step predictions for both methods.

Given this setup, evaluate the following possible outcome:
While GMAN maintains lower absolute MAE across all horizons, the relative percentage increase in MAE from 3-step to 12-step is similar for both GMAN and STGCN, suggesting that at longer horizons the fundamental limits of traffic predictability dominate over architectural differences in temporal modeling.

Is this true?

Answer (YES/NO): NO